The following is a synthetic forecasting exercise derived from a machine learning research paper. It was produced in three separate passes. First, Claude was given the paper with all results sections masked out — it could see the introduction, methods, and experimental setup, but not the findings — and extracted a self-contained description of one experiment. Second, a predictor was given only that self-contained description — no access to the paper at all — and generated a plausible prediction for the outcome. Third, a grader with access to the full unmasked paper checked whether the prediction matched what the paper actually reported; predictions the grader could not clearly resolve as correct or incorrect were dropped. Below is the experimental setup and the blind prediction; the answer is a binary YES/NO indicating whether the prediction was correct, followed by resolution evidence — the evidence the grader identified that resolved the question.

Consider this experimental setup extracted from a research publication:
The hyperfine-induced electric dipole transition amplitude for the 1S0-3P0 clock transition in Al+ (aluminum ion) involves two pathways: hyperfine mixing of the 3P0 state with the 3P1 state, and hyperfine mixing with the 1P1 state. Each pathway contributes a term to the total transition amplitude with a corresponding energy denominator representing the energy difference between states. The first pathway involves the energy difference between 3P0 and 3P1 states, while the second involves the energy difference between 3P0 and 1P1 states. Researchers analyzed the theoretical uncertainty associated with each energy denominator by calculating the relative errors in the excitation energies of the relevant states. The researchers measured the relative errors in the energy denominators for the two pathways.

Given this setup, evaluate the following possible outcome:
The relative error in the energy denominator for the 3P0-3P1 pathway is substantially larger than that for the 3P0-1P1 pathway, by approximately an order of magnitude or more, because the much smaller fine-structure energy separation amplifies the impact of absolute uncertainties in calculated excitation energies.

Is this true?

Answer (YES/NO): NO